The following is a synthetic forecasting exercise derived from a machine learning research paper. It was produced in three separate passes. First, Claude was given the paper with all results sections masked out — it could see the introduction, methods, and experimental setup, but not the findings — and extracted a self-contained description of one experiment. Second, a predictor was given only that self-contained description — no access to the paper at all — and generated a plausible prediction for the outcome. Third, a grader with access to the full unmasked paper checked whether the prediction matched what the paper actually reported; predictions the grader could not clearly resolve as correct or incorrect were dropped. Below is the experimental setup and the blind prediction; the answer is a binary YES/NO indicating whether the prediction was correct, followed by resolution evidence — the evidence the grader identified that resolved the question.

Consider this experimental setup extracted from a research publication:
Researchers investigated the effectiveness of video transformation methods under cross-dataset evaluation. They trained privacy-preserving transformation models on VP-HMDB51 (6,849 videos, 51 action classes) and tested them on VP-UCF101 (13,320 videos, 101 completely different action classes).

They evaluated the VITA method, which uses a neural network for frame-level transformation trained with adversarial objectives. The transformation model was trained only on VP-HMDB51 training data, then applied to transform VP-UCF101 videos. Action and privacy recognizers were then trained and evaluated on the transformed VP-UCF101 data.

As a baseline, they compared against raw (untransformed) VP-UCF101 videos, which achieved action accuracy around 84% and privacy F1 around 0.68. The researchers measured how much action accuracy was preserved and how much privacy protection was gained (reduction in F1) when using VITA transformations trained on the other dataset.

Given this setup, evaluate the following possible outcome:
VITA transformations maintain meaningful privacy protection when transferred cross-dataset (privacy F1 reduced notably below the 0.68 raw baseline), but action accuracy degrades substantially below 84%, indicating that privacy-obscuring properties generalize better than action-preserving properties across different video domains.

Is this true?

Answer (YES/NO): NO